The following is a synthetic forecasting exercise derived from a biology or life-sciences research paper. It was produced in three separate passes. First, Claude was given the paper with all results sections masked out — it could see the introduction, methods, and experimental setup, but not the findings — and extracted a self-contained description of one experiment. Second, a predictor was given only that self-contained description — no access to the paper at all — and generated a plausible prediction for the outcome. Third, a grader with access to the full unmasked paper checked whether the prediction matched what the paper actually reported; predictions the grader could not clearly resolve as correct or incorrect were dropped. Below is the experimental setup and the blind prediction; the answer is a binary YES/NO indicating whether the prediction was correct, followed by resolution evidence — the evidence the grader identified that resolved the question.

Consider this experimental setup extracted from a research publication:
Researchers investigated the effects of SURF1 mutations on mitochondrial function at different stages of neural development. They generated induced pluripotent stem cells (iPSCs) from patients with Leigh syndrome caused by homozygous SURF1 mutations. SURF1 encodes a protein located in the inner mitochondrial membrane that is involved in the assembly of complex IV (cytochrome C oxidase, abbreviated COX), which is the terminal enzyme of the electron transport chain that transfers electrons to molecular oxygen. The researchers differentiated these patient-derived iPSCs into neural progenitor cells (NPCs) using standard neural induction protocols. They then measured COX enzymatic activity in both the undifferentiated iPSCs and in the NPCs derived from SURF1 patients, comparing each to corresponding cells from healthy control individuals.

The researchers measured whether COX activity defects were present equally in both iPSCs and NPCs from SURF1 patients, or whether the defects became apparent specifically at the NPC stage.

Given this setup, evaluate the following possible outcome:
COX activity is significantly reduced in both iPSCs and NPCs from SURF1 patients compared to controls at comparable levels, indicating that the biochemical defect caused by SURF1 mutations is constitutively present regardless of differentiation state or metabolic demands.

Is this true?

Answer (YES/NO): NO